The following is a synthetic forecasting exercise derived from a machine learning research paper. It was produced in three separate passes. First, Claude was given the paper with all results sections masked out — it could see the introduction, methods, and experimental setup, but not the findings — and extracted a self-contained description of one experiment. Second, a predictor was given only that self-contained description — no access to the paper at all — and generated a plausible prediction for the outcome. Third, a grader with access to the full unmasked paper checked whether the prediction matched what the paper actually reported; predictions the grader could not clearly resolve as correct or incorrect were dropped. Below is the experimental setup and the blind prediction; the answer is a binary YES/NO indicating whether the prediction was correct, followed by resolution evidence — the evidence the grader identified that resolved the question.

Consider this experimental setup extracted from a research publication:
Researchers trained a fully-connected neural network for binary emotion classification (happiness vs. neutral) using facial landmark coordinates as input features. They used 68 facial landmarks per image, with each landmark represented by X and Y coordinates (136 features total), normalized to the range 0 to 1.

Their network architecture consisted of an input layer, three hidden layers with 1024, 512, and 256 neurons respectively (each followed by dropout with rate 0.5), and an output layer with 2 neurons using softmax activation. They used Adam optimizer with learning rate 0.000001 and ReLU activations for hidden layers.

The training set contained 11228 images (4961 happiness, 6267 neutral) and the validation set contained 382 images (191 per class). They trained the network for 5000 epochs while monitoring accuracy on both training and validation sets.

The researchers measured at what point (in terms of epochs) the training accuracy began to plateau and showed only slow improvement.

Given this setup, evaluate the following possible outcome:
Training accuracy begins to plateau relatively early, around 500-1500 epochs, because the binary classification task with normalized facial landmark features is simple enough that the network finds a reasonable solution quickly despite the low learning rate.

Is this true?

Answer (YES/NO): NO